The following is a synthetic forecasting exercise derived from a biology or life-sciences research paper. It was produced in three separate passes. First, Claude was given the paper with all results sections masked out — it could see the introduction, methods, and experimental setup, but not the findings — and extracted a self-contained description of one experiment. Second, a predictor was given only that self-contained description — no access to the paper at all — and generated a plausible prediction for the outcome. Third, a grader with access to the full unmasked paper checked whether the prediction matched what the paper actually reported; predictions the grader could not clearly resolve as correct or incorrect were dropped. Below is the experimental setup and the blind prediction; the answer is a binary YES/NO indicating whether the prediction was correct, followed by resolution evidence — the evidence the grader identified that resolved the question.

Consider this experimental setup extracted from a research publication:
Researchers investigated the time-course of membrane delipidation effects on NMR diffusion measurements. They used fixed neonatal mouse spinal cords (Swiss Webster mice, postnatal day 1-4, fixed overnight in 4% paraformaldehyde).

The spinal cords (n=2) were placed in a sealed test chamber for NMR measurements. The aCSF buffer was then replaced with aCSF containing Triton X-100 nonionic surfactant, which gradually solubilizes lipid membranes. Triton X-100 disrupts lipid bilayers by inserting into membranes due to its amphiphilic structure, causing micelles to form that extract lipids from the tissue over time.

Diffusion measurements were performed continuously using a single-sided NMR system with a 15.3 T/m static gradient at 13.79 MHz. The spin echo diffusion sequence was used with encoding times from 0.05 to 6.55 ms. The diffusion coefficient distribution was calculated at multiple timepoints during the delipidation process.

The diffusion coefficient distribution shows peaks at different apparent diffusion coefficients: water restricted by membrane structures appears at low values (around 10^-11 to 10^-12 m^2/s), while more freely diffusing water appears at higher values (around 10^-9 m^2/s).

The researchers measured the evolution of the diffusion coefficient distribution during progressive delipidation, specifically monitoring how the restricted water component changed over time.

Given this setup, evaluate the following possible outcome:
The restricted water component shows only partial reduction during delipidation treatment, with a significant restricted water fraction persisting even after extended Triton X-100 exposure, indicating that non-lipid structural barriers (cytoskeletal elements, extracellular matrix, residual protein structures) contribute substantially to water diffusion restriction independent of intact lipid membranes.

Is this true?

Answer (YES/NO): NO